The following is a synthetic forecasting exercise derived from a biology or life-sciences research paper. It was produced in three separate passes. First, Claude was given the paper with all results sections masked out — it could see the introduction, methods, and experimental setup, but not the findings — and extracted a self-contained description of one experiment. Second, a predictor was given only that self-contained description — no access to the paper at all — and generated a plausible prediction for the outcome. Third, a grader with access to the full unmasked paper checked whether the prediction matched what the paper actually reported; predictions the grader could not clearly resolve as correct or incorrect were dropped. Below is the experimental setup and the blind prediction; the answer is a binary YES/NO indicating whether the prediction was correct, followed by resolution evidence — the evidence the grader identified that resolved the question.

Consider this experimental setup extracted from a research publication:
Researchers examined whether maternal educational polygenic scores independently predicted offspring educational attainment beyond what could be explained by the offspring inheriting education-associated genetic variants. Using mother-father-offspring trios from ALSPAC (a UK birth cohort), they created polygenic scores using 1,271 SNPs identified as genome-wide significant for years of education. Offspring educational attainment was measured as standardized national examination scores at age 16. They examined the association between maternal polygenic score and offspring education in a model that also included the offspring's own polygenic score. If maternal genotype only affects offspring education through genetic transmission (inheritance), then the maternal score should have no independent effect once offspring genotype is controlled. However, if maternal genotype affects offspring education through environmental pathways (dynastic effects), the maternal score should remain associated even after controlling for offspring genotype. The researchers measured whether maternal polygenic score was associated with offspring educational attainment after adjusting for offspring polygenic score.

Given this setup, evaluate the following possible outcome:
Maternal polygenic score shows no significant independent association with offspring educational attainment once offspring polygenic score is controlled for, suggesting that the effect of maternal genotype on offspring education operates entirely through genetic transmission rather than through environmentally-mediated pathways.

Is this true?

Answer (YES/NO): YES